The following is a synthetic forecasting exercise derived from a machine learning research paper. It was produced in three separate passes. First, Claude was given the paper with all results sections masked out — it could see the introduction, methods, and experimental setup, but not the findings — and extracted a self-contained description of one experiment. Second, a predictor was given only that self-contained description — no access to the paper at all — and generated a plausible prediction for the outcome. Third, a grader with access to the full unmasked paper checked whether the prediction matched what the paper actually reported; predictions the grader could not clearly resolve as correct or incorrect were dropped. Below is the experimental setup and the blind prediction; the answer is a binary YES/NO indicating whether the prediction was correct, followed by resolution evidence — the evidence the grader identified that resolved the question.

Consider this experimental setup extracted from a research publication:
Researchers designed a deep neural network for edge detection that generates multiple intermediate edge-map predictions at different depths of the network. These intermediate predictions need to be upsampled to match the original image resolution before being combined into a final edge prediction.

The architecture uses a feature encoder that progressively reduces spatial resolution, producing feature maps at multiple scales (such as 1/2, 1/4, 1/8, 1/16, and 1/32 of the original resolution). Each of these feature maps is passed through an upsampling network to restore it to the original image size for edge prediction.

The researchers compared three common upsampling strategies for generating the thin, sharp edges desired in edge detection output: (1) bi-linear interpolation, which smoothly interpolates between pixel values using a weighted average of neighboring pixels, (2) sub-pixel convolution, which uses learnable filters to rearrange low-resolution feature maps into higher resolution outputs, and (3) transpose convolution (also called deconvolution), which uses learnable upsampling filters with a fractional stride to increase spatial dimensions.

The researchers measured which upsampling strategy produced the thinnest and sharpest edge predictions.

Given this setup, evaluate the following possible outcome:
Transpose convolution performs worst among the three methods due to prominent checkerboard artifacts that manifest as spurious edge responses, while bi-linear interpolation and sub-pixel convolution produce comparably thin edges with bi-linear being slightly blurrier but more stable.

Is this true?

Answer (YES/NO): NO